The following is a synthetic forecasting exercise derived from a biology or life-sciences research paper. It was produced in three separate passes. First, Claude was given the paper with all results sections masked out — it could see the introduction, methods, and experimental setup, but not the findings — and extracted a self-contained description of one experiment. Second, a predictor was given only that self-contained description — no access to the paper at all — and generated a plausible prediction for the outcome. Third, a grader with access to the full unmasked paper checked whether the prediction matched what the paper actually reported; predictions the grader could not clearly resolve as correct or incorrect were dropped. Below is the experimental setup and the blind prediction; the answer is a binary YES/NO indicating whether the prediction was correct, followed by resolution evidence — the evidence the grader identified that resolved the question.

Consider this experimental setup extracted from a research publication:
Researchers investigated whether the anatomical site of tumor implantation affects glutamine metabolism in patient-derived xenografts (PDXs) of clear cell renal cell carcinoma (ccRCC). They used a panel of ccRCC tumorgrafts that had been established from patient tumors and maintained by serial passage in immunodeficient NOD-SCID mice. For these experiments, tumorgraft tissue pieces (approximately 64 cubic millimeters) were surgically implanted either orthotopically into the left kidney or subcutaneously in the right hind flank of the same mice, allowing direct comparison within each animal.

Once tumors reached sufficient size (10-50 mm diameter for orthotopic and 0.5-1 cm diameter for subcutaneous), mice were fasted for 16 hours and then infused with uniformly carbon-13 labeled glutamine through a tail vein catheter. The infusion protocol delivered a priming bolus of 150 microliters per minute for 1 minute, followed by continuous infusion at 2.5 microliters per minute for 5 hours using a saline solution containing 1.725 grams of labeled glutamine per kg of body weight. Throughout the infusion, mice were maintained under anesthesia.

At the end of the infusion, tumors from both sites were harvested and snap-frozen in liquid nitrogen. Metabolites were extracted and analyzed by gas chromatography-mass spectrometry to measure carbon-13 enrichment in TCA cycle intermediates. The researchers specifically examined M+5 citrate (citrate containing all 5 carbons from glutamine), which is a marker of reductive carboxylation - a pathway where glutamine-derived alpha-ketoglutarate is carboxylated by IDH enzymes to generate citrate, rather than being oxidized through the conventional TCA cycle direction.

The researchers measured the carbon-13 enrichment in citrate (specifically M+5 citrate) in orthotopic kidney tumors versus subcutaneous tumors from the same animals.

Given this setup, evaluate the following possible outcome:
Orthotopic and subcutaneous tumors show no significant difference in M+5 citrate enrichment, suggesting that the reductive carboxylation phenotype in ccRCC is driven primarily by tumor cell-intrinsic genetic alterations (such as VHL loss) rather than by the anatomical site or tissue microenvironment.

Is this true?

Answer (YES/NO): YES